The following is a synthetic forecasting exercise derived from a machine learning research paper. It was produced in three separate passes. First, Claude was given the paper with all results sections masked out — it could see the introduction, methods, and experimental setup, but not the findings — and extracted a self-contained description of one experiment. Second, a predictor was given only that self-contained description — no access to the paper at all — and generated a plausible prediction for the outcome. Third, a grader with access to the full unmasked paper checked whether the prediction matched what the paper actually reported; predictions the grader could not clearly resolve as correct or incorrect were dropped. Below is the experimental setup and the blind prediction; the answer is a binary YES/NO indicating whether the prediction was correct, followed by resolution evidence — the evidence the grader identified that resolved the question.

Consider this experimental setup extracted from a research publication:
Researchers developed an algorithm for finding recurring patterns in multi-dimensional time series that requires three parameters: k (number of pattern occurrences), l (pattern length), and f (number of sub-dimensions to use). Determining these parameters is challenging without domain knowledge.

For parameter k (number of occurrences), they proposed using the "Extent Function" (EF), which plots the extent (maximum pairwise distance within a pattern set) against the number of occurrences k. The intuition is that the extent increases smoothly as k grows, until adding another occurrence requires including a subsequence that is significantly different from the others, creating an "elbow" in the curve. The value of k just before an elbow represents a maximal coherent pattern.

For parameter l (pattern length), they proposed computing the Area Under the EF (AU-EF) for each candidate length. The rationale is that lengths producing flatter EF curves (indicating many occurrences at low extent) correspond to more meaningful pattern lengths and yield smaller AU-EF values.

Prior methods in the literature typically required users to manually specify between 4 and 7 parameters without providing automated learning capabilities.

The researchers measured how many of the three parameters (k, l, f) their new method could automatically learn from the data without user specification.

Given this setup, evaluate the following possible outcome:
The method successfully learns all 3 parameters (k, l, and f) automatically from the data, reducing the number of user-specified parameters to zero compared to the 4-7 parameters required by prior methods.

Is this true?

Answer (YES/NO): NO